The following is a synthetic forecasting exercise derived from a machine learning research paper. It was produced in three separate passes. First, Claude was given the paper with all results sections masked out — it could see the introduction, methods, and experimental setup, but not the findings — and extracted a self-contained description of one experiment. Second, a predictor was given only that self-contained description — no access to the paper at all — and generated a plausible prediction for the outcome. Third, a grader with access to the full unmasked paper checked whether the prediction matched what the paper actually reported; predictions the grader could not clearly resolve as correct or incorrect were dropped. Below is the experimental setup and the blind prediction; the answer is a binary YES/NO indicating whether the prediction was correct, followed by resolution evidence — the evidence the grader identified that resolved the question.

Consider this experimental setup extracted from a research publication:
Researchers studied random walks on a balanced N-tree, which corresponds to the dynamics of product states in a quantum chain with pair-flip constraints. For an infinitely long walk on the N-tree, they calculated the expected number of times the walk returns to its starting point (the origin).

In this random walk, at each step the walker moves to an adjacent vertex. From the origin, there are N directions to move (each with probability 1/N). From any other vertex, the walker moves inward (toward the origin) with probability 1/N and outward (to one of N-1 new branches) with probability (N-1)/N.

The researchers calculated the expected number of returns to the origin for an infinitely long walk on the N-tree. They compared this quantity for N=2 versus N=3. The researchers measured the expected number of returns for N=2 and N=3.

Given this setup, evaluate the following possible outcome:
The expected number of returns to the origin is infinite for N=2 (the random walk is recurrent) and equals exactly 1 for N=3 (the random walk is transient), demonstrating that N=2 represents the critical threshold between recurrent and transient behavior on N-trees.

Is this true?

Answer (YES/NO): NO